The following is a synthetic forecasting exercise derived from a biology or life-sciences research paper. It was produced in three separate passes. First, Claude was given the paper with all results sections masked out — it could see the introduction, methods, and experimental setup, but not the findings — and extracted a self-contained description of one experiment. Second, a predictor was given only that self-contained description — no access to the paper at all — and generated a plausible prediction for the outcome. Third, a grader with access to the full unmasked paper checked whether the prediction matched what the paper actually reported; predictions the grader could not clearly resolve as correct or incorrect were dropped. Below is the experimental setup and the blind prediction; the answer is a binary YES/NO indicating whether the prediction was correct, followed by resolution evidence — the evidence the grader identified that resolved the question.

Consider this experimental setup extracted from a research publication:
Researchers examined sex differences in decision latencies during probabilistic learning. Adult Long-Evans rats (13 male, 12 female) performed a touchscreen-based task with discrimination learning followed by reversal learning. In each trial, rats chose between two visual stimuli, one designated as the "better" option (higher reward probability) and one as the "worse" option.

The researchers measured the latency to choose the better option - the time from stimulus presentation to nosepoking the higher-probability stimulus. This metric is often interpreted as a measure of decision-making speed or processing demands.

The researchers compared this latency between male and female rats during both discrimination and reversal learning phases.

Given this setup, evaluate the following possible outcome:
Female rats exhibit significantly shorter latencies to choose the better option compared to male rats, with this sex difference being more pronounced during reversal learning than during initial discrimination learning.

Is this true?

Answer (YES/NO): NO